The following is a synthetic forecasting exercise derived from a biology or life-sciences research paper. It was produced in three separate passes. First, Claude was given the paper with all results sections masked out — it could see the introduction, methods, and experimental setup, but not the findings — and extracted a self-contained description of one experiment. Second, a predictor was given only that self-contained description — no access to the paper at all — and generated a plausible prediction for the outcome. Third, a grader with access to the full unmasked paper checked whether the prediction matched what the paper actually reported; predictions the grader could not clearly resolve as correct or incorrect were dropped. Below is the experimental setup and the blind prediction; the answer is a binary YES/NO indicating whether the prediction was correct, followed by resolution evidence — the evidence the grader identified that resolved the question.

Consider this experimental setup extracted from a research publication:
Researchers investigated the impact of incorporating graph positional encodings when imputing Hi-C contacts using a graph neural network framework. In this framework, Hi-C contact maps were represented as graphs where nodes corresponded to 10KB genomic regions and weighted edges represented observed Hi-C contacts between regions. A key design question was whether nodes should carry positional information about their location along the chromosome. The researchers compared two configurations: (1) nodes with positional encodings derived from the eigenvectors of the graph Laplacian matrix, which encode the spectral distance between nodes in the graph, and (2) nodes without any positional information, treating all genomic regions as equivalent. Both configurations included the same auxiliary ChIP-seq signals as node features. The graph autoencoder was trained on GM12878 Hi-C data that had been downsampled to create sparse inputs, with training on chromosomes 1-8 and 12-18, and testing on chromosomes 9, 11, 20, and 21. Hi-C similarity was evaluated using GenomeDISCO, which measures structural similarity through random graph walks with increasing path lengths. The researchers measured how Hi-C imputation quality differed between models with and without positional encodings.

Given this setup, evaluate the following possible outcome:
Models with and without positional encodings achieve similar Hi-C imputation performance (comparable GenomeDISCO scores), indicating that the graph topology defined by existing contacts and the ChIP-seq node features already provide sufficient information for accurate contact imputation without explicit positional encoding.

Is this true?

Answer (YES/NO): NO